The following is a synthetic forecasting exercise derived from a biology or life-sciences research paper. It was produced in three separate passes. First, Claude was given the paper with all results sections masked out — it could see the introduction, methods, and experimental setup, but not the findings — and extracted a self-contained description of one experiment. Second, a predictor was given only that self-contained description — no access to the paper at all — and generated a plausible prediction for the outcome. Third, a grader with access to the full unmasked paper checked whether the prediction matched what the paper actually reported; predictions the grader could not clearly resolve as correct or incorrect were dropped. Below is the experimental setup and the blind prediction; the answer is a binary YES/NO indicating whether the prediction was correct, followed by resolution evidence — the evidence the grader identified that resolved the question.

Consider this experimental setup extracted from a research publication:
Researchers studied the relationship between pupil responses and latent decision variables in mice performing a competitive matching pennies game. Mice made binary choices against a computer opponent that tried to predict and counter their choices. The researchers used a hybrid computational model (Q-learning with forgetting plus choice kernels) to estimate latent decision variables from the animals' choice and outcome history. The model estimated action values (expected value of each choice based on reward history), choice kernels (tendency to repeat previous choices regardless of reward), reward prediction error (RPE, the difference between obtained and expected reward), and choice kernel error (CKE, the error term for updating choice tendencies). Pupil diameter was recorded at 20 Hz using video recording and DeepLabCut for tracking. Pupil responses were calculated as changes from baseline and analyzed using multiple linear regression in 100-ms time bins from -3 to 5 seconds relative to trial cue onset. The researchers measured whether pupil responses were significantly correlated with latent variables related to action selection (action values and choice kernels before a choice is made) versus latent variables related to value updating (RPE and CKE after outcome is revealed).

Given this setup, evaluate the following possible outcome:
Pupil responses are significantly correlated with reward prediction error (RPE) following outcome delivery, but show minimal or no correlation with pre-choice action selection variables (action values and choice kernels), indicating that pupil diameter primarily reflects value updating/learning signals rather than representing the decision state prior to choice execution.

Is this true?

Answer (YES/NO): YES